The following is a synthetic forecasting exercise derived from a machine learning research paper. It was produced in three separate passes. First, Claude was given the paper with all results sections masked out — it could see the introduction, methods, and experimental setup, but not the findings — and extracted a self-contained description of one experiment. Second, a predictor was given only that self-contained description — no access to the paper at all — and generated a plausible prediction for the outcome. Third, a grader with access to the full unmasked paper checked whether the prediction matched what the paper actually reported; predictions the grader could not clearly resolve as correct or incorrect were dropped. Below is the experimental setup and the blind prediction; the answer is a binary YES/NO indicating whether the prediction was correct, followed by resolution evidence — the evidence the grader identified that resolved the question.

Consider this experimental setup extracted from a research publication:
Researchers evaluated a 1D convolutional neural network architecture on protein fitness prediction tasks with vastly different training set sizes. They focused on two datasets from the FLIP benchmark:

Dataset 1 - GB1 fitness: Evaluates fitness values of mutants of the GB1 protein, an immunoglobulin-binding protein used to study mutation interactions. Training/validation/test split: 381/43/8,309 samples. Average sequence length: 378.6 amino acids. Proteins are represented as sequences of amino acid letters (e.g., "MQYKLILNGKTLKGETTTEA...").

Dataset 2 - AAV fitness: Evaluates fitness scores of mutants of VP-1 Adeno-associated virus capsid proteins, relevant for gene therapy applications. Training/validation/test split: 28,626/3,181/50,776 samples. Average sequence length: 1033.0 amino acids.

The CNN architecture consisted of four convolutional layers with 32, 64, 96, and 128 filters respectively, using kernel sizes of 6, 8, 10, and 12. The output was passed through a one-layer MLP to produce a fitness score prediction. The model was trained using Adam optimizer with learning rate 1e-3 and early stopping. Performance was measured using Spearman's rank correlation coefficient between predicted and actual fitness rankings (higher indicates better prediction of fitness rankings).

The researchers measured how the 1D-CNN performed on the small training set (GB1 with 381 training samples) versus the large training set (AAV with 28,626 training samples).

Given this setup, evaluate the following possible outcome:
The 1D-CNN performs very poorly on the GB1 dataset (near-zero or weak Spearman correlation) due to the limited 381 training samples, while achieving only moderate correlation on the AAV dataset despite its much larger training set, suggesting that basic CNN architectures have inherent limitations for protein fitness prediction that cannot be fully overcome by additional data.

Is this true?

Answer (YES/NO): NO